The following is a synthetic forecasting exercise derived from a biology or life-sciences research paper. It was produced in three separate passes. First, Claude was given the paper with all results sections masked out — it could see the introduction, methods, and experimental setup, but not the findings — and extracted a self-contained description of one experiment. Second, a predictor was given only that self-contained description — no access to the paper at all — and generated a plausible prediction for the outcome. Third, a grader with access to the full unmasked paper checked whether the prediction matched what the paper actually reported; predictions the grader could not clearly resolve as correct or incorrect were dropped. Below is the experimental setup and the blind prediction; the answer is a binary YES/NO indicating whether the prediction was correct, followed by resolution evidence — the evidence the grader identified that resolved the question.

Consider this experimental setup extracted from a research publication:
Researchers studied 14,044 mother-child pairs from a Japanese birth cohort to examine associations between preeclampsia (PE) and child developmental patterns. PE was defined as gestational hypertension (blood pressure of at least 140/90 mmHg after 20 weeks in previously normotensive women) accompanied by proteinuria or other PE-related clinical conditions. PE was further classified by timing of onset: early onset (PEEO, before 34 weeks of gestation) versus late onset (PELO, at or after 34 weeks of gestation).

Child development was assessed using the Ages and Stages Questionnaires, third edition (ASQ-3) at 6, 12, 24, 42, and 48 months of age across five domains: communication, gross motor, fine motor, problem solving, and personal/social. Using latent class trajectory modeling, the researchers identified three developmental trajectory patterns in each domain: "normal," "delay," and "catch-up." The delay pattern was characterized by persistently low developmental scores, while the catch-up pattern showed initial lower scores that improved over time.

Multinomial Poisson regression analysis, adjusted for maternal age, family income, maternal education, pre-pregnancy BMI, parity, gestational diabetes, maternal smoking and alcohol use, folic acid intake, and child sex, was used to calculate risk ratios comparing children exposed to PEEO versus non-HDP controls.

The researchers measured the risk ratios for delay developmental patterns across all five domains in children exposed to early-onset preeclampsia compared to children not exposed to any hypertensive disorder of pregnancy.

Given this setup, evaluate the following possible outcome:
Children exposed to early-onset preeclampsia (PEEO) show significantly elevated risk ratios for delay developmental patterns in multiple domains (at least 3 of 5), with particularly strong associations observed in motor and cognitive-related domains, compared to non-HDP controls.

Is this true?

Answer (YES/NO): YES